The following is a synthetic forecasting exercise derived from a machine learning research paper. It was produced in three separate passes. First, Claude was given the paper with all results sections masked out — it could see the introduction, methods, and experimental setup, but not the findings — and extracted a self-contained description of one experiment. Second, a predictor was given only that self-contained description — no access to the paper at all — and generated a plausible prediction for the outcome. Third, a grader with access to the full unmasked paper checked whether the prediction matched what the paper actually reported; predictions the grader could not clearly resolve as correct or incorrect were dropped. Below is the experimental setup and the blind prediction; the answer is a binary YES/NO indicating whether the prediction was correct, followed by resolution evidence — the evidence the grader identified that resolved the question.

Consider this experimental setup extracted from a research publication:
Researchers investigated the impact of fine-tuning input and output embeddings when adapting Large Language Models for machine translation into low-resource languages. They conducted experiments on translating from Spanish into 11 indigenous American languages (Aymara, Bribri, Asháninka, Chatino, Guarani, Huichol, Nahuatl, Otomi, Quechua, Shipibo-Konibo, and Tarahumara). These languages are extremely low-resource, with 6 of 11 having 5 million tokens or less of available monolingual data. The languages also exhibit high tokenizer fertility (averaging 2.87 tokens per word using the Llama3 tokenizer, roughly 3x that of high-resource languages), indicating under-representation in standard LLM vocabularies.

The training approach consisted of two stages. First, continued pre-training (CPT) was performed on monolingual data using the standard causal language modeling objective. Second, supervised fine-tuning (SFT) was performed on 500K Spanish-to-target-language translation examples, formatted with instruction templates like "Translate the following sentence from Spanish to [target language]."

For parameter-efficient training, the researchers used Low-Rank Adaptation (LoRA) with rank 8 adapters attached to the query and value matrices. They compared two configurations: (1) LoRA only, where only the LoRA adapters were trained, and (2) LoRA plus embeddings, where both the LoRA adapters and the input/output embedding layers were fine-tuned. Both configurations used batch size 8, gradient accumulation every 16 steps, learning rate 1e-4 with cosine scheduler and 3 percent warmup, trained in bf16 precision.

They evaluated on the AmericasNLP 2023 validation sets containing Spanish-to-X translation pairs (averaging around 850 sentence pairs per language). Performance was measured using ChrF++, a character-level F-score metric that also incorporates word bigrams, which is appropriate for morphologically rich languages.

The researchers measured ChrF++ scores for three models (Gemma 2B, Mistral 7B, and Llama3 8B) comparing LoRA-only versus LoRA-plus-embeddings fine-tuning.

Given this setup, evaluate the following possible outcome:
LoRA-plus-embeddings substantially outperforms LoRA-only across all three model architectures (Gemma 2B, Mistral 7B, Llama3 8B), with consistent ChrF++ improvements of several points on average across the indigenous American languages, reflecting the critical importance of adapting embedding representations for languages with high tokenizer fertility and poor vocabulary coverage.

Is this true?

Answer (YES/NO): YES